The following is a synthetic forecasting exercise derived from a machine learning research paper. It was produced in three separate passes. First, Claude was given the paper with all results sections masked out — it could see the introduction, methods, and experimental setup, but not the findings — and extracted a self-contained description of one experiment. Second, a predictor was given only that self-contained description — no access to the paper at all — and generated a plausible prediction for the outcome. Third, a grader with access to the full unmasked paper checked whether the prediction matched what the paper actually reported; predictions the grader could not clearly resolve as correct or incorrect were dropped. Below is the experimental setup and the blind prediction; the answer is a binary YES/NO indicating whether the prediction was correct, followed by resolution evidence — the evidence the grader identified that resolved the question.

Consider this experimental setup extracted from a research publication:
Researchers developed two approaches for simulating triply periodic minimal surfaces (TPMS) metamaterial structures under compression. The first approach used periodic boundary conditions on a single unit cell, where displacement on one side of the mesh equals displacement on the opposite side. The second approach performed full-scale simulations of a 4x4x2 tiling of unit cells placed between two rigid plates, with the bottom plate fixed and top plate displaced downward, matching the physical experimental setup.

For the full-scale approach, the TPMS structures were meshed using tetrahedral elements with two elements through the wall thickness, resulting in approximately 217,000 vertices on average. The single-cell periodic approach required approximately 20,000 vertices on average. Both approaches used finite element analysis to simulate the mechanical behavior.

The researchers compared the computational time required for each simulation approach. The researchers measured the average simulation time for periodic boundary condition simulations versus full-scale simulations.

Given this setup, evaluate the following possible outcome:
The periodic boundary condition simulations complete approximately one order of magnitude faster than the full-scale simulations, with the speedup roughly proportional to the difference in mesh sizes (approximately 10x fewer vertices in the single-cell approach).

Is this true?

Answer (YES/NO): NO